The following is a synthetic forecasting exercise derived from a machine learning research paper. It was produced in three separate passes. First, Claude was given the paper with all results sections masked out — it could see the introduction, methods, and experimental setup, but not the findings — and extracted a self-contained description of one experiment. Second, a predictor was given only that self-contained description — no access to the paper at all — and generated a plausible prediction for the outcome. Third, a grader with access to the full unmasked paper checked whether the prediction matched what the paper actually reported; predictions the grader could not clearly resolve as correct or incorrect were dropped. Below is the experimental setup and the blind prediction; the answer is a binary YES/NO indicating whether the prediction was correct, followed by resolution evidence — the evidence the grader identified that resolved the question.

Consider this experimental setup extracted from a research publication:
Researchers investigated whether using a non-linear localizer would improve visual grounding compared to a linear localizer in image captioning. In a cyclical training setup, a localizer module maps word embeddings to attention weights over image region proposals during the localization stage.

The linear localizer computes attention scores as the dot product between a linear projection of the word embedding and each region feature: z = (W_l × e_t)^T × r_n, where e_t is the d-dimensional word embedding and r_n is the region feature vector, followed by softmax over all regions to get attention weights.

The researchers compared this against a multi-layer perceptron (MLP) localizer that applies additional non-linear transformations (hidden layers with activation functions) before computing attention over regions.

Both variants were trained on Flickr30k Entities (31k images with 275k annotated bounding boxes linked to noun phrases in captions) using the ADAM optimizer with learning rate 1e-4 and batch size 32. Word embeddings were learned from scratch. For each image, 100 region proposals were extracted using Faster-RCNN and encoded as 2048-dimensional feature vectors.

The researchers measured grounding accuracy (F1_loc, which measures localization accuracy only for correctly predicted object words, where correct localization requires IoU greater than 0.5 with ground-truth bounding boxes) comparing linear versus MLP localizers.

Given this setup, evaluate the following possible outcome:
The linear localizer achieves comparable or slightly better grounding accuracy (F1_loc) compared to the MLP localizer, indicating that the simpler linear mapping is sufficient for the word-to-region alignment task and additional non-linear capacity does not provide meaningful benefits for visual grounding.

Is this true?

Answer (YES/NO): YES